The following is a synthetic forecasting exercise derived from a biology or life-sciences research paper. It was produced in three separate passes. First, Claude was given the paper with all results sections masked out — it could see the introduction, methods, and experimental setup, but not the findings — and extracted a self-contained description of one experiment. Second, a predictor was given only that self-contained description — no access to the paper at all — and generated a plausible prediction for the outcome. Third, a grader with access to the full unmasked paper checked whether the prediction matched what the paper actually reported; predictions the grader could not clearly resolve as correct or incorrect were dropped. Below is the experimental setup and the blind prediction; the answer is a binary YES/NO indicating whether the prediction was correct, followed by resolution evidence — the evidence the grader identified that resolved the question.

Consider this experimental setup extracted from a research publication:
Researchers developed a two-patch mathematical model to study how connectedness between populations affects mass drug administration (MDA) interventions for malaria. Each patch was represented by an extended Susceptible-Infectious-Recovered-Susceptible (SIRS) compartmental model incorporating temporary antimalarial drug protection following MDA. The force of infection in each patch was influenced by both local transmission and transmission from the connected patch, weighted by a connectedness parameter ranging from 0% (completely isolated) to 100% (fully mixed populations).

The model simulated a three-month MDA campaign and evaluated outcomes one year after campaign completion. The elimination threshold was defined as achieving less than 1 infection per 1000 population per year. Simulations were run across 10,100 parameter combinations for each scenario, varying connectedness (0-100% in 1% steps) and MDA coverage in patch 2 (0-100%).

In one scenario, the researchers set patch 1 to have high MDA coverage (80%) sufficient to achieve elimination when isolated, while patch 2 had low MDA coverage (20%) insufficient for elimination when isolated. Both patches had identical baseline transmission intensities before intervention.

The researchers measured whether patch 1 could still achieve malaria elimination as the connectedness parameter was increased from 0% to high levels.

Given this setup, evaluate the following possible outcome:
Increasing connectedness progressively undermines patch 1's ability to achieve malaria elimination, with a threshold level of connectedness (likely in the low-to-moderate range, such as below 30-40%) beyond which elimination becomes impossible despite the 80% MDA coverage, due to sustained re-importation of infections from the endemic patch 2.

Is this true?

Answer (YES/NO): NO